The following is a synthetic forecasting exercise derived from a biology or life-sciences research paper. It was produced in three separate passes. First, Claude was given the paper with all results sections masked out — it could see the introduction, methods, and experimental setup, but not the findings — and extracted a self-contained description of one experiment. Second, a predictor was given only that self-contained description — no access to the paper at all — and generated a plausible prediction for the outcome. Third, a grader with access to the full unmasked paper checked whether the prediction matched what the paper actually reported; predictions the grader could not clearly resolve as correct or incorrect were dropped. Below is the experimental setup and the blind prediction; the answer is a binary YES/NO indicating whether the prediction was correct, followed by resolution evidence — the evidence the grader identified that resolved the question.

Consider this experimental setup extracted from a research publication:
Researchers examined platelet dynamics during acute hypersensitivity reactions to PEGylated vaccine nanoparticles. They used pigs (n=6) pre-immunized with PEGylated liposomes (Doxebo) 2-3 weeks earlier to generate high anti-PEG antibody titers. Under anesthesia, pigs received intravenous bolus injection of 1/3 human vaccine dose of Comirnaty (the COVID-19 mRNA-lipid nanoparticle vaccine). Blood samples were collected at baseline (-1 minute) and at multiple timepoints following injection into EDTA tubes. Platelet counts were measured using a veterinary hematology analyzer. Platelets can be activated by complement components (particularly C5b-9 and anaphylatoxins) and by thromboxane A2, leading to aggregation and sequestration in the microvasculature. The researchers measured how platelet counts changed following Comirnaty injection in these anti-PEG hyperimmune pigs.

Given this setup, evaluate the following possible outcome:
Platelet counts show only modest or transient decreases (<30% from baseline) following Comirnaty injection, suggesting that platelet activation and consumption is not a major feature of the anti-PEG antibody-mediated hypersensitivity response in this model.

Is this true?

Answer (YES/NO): NO